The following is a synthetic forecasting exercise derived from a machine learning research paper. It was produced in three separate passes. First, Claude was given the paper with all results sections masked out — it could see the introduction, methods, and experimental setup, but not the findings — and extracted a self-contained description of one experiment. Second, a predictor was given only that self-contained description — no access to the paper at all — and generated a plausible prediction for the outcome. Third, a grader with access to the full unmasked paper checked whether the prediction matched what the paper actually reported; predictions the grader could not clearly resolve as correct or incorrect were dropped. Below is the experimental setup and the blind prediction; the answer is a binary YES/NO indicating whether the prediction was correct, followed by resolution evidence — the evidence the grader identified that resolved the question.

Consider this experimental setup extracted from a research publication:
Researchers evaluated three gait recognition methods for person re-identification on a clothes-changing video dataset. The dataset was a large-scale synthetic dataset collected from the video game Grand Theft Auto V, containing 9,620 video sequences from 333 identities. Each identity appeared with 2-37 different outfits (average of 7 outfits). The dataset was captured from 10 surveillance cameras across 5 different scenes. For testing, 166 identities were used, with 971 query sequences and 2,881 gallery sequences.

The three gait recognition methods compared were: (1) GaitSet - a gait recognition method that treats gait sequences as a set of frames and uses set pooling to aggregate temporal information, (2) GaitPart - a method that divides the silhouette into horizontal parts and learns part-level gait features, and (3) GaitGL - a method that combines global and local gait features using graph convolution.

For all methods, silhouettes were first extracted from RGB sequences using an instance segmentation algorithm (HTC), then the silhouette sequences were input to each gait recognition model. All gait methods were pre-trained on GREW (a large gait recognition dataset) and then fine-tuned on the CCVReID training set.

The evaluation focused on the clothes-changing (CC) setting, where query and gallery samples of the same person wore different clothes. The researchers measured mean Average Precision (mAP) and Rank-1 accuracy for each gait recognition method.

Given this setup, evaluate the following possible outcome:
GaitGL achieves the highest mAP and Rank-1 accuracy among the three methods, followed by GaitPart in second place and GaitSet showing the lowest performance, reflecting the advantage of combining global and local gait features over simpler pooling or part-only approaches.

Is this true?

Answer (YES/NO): NO